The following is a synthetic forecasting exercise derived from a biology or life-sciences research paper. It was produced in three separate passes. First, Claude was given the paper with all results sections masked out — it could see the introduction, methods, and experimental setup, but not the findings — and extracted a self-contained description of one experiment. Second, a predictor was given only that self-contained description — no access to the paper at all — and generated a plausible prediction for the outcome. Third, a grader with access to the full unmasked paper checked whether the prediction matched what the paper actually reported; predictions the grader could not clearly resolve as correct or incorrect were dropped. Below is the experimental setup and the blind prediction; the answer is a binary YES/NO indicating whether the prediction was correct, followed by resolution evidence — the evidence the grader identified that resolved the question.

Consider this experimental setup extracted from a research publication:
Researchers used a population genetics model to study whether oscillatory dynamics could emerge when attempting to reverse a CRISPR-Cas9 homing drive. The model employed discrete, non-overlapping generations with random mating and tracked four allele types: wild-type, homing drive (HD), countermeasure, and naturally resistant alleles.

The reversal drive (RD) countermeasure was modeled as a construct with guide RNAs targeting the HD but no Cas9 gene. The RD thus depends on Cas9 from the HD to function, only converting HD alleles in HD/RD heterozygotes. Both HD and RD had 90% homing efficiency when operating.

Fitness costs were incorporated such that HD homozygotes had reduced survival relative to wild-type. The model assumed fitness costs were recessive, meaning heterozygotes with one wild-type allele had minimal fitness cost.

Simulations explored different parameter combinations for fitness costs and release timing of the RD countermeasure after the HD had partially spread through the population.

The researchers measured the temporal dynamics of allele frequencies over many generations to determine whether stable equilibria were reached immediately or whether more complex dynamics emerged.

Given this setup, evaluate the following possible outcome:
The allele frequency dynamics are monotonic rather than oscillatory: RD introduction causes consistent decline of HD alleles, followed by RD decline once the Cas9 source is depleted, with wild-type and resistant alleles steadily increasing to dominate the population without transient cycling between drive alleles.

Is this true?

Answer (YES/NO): NO